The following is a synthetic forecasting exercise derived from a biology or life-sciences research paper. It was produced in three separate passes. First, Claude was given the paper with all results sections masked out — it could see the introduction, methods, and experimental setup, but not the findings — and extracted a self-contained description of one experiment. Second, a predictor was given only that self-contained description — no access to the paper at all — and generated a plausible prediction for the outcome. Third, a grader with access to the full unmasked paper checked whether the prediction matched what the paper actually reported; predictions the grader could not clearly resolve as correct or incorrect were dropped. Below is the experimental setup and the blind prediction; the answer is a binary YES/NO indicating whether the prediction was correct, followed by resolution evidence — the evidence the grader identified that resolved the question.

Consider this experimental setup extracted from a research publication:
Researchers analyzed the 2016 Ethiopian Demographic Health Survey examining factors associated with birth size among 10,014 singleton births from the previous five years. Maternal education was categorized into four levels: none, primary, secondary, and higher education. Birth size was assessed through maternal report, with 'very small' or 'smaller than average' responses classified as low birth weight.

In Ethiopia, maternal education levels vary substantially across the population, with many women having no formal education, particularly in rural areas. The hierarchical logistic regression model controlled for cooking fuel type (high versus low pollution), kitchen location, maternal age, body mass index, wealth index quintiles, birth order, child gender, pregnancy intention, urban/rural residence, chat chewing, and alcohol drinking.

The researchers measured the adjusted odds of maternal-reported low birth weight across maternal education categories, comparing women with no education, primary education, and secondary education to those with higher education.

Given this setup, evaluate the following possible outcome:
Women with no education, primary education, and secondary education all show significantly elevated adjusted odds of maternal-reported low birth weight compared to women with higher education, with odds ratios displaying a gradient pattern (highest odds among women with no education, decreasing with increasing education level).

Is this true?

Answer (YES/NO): NO